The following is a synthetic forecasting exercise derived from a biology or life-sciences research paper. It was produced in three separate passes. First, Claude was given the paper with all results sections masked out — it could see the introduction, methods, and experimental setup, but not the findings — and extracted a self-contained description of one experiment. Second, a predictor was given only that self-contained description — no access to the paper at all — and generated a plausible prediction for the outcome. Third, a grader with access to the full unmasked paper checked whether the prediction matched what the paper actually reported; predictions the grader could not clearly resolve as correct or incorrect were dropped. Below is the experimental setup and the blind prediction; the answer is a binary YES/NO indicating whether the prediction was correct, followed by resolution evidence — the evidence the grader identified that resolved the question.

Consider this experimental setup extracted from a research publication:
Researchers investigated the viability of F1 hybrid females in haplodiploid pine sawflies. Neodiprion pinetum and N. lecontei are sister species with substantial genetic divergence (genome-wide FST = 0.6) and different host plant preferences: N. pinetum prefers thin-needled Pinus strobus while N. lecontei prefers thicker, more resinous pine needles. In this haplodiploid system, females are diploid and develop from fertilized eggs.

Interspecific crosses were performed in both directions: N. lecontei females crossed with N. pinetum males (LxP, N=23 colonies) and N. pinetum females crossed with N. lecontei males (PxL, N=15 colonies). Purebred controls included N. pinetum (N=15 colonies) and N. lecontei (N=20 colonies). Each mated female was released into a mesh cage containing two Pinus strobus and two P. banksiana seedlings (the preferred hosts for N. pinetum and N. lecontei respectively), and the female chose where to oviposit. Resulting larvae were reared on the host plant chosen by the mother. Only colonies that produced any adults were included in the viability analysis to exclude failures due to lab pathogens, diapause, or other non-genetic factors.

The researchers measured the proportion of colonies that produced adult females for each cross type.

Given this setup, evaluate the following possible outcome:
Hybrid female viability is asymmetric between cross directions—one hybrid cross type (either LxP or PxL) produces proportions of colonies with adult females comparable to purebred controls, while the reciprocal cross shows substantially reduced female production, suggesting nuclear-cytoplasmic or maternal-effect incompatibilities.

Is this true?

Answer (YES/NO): NO